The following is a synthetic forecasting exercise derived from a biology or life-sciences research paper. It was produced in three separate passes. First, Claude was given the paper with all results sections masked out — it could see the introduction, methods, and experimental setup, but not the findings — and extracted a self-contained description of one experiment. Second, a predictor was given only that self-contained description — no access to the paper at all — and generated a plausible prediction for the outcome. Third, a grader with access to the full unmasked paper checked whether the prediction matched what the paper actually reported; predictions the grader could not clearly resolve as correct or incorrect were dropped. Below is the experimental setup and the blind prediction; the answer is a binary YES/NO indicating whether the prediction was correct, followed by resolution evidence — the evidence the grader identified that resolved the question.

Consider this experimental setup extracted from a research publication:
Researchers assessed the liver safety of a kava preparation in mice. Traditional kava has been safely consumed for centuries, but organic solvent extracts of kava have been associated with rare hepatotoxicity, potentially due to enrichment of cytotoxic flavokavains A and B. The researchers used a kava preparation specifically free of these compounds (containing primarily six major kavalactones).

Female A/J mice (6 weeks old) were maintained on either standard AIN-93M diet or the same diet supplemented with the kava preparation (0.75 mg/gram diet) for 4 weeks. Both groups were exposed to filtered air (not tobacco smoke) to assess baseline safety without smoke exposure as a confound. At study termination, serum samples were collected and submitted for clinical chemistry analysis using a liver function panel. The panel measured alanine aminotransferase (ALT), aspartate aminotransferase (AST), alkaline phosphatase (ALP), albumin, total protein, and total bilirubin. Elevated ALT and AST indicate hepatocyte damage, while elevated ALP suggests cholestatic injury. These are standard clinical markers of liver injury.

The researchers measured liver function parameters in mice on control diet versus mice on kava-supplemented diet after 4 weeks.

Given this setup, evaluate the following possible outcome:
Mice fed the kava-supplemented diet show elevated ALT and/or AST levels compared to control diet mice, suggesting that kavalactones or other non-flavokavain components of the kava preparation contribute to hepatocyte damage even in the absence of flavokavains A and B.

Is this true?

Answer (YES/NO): NO